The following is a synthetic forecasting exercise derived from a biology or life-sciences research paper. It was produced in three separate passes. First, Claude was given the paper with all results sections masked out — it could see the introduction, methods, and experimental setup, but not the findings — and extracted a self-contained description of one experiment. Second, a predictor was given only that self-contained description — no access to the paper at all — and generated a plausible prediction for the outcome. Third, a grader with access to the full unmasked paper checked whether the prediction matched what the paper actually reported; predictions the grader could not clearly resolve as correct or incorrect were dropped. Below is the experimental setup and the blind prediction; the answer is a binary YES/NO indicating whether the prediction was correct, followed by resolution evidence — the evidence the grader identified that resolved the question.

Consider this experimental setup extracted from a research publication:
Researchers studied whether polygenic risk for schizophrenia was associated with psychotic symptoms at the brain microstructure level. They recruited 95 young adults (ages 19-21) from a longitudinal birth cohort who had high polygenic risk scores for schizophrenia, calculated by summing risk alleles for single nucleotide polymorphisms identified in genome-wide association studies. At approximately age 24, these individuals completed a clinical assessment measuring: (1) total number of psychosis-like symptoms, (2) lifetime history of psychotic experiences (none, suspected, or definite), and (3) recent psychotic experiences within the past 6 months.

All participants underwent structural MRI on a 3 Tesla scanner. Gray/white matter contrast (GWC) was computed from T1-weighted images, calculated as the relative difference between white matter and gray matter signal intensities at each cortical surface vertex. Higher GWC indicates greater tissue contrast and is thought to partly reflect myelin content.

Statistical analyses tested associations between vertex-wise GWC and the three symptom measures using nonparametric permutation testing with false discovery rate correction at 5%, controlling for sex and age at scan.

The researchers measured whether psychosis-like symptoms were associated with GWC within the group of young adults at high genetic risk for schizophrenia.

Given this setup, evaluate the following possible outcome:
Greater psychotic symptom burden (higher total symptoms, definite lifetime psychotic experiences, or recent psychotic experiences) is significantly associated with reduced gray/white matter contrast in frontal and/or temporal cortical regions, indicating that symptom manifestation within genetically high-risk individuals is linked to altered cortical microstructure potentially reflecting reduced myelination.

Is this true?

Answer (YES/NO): NO